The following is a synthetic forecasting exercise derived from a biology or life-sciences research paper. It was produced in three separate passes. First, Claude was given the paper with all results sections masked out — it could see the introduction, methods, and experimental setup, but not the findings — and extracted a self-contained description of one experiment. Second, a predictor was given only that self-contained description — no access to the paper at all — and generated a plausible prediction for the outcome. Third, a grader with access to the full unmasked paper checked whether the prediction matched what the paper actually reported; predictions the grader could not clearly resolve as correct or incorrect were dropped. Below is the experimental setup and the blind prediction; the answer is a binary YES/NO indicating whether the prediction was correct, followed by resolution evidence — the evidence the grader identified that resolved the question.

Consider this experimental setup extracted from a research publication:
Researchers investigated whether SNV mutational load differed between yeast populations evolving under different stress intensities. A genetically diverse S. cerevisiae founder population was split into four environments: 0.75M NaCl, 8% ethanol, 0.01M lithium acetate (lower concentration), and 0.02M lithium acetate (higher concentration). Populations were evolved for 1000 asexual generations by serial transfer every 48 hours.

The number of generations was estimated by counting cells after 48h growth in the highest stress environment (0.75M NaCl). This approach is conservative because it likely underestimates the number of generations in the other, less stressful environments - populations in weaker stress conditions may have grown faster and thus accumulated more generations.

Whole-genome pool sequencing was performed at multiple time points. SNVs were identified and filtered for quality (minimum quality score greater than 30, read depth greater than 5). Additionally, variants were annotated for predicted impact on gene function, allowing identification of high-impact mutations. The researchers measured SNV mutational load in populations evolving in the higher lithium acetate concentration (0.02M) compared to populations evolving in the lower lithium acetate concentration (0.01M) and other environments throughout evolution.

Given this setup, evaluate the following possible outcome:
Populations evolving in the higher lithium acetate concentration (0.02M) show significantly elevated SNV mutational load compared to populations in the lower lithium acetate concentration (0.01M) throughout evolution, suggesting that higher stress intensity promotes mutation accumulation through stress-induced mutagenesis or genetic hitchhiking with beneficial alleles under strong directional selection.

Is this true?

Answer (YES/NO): NO